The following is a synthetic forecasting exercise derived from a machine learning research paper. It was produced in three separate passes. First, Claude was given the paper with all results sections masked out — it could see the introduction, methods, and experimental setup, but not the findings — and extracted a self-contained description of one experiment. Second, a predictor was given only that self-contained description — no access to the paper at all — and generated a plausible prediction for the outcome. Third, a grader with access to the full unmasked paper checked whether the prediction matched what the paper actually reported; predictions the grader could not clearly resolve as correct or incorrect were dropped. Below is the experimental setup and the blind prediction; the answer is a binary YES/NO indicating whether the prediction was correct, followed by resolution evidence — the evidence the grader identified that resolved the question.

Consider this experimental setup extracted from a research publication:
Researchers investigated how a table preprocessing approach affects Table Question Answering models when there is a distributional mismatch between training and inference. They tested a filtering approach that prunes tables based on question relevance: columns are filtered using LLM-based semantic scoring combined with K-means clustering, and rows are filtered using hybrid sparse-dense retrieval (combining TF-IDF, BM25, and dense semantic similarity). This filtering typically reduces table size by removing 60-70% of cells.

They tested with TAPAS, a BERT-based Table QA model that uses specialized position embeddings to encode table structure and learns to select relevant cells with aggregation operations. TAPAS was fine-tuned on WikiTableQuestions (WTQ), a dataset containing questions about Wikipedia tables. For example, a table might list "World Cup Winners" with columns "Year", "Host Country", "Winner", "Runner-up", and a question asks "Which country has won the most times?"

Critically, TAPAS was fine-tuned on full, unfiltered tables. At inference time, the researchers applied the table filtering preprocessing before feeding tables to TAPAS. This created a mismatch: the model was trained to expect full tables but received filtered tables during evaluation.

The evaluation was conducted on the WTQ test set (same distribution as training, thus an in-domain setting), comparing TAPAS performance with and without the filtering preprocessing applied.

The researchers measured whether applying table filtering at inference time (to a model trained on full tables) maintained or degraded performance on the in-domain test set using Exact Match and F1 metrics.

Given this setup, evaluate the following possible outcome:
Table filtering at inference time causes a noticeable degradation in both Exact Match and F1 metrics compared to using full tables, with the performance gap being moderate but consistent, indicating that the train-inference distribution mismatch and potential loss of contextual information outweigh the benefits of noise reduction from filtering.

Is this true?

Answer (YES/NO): NO